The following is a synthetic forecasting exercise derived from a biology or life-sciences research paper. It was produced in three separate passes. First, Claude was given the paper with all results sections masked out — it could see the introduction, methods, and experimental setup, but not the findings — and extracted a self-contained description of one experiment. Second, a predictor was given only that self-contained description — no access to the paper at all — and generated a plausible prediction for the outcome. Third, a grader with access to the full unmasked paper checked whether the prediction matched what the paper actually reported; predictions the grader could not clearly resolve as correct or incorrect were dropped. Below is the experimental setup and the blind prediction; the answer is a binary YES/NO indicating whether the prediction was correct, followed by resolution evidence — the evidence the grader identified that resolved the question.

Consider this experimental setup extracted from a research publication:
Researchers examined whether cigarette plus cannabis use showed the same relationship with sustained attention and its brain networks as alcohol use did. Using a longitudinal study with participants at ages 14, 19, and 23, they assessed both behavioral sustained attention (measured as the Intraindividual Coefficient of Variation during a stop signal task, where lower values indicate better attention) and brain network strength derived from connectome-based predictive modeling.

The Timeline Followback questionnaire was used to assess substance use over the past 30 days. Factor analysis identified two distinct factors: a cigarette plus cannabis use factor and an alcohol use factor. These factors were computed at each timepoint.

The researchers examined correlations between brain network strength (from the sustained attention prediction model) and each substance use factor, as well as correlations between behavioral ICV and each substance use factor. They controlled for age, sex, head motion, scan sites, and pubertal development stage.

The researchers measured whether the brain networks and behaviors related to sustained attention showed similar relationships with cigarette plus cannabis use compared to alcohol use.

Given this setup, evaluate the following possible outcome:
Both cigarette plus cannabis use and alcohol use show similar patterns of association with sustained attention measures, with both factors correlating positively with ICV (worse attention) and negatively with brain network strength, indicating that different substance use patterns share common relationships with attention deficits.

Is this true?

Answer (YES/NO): NO